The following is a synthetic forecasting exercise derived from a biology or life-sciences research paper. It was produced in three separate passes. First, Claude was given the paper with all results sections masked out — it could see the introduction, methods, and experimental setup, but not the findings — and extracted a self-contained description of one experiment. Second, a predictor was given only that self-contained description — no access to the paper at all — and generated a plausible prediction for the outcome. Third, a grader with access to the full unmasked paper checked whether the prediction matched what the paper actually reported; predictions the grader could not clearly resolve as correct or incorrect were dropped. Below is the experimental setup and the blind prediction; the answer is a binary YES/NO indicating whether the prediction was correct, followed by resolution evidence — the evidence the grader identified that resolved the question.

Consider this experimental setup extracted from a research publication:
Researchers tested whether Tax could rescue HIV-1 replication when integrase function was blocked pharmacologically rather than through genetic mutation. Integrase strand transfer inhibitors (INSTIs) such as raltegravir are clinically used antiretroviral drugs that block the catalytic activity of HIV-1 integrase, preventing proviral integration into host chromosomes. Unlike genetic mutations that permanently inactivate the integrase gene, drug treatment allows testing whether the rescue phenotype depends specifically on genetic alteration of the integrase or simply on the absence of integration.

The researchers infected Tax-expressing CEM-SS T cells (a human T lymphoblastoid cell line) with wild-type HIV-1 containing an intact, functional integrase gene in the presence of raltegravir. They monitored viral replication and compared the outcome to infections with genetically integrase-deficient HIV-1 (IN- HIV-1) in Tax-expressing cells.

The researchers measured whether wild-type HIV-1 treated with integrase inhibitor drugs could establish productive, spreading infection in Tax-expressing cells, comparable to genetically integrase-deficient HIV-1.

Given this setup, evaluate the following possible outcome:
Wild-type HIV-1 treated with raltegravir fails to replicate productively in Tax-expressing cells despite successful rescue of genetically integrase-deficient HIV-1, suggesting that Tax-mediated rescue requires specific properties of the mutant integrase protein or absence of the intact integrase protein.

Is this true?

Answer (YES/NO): NO